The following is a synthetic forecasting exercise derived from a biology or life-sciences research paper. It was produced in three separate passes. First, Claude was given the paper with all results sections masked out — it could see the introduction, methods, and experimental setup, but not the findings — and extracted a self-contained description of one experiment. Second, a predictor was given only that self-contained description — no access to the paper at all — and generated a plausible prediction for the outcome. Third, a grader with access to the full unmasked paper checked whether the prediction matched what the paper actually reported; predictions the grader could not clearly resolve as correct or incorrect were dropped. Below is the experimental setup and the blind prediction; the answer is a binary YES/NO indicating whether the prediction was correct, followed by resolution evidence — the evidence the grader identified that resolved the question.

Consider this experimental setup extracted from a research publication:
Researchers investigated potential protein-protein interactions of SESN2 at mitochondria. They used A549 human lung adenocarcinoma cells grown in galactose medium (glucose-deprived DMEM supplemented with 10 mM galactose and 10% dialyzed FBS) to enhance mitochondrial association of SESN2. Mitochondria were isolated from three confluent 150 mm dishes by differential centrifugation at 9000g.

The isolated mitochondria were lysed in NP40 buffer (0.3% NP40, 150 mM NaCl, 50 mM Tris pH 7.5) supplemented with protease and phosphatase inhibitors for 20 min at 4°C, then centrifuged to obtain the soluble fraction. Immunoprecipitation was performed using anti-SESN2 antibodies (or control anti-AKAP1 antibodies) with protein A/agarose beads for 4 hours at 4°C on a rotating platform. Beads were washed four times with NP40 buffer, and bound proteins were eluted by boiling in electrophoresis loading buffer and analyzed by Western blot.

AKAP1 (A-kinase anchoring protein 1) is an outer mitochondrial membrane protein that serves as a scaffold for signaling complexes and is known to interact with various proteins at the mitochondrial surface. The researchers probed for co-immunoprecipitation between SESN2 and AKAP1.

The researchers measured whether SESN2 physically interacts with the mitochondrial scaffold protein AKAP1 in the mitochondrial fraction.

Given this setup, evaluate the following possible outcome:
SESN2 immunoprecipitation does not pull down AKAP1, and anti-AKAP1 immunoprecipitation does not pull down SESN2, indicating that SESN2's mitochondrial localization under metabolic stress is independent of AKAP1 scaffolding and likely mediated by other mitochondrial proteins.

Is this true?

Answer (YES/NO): YES